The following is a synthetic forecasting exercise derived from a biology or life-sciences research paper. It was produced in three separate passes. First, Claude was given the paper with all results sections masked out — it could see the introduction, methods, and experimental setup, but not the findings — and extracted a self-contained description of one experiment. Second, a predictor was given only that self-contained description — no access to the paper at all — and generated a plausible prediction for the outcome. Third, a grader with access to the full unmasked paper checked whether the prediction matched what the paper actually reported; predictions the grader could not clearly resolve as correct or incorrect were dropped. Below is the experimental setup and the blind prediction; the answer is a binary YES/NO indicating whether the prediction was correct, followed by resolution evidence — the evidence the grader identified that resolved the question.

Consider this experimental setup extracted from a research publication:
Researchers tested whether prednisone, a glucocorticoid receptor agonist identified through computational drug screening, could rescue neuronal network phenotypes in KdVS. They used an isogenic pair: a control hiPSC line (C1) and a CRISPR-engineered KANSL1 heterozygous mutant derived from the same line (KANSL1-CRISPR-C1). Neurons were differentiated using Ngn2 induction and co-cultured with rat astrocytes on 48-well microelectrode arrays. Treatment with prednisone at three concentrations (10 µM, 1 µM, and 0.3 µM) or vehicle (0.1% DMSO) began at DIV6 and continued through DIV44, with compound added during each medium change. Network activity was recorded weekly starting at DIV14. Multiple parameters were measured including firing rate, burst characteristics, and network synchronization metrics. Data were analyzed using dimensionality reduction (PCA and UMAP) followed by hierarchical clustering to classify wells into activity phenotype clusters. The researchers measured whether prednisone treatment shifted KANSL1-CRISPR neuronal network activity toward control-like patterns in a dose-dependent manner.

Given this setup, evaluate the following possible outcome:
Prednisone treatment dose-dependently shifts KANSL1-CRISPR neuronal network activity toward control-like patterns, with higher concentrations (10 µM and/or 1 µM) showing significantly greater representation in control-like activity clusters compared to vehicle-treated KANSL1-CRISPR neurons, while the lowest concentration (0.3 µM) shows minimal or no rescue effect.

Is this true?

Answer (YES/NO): NO